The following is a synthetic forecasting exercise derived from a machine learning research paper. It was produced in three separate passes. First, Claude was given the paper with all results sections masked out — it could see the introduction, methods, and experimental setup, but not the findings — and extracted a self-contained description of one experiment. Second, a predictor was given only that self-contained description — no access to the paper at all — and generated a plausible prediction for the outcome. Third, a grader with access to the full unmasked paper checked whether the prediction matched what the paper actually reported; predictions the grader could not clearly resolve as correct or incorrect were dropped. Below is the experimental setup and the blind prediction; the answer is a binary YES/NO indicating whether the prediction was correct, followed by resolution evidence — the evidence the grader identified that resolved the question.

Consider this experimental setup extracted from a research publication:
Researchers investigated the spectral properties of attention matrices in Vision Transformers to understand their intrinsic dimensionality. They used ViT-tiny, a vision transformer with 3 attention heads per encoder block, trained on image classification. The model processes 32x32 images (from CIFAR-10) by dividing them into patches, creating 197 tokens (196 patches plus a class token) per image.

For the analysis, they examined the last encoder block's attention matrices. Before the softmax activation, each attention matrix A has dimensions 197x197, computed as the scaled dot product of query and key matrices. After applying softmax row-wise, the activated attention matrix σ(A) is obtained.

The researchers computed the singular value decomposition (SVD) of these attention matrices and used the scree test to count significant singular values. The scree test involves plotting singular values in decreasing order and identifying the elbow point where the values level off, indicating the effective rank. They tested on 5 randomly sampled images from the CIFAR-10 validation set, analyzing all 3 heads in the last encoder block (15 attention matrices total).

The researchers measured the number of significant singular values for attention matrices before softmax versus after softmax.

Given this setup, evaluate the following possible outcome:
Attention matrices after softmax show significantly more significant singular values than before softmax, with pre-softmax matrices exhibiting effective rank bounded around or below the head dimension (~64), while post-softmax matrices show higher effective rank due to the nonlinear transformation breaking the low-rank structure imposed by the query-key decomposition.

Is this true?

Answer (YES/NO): NO